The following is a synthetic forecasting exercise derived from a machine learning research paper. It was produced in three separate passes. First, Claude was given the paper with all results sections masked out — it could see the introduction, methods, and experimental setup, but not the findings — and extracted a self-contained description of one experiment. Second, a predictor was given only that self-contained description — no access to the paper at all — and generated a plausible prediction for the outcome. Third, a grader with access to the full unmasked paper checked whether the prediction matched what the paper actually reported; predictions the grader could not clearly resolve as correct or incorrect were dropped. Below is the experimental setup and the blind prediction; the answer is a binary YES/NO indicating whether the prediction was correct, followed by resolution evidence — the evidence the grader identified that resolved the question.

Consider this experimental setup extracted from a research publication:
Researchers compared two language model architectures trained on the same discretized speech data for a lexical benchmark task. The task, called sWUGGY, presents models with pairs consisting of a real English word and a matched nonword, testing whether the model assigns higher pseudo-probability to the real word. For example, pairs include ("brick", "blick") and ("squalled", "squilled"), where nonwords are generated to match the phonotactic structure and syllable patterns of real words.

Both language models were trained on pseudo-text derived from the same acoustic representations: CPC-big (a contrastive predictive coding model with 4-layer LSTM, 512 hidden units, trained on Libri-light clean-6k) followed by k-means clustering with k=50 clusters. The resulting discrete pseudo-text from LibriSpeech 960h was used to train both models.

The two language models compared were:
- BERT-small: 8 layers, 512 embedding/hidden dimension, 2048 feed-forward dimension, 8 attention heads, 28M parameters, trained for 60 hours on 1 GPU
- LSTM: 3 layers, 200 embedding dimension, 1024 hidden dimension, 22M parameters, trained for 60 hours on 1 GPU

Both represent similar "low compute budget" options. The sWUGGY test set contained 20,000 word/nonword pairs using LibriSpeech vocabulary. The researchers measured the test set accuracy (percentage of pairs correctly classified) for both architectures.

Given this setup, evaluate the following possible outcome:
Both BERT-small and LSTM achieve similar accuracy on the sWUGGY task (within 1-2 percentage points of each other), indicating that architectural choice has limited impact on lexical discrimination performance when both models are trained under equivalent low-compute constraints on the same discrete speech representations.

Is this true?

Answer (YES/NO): YES